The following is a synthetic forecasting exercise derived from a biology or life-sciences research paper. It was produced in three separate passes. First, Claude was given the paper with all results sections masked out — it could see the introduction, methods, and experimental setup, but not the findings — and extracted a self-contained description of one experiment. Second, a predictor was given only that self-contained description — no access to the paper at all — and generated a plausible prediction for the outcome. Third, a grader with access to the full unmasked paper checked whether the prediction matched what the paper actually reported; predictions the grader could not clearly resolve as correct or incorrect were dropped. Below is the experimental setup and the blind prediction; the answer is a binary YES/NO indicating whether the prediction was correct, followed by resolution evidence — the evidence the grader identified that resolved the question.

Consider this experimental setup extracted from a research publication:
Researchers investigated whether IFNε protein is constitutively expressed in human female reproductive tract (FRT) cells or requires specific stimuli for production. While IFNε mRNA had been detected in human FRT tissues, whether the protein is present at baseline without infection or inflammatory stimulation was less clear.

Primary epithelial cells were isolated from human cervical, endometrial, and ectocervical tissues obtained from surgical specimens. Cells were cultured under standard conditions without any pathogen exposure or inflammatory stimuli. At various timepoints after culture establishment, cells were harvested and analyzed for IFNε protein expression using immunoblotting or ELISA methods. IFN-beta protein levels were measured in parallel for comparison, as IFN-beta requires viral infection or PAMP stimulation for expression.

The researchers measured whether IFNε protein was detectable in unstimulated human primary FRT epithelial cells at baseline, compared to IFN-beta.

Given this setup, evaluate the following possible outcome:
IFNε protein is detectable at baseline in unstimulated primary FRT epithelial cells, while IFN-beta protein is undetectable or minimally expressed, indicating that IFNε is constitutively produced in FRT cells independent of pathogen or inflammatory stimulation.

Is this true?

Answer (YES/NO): YES